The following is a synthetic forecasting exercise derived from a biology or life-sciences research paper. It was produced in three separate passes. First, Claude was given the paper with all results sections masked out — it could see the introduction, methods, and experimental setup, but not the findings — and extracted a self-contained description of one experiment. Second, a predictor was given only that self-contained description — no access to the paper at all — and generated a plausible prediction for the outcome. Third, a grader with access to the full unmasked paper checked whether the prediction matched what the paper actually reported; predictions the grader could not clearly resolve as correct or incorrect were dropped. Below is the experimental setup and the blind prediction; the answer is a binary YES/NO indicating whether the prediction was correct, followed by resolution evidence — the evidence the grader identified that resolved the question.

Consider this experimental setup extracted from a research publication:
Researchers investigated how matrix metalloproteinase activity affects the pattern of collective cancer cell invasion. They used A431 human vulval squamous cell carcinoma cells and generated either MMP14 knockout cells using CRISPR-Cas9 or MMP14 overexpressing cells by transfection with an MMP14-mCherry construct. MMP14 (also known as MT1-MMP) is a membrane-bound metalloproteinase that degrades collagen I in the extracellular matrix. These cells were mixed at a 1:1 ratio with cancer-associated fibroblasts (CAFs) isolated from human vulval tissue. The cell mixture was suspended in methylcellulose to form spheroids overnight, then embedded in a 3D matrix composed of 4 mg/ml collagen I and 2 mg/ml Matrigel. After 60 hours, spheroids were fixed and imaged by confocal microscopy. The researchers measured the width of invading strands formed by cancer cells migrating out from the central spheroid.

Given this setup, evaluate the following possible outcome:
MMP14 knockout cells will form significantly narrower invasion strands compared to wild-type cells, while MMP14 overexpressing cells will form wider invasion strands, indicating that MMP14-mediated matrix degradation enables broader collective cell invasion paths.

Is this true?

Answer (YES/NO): YES